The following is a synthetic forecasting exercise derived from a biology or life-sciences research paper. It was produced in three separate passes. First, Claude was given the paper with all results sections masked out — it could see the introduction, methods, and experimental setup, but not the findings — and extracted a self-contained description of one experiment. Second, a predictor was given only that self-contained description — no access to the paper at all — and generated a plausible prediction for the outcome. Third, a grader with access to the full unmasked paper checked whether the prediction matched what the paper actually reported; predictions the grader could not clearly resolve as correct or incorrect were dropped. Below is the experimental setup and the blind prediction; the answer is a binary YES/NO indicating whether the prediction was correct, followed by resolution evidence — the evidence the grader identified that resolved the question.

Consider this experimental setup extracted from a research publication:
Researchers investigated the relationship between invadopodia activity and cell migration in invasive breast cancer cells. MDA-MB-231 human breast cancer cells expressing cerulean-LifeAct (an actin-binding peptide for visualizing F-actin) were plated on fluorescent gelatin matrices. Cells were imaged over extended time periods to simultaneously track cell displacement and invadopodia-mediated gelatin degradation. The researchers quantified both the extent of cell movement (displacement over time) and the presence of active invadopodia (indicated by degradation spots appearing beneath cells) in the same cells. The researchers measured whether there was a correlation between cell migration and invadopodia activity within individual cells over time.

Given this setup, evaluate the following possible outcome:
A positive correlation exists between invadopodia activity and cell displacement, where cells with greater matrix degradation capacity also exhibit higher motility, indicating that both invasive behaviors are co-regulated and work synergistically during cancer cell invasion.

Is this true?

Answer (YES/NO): NO